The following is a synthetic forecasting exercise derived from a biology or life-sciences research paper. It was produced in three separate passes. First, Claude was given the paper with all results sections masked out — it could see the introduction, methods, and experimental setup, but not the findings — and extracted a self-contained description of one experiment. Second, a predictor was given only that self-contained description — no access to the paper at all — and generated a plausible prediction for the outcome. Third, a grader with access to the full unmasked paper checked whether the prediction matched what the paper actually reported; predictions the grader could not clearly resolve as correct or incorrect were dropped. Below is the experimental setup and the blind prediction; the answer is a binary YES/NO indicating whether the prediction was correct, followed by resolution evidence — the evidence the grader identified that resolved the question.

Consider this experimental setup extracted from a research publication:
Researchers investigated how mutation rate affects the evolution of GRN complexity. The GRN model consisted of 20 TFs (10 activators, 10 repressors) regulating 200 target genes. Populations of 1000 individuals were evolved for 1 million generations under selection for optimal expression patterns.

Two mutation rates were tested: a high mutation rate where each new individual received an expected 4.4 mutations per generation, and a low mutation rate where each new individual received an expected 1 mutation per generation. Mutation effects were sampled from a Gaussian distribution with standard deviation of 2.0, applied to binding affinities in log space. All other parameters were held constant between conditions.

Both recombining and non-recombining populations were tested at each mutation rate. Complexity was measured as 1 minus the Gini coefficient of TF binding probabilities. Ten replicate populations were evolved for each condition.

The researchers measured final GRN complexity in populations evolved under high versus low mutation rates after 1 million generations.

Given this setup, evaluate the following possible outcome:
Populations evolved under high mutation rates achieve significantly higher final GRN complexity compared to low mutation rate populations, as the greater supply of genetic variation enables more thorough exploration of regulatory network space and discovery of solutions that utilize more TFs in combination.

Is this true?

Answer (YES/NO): NO